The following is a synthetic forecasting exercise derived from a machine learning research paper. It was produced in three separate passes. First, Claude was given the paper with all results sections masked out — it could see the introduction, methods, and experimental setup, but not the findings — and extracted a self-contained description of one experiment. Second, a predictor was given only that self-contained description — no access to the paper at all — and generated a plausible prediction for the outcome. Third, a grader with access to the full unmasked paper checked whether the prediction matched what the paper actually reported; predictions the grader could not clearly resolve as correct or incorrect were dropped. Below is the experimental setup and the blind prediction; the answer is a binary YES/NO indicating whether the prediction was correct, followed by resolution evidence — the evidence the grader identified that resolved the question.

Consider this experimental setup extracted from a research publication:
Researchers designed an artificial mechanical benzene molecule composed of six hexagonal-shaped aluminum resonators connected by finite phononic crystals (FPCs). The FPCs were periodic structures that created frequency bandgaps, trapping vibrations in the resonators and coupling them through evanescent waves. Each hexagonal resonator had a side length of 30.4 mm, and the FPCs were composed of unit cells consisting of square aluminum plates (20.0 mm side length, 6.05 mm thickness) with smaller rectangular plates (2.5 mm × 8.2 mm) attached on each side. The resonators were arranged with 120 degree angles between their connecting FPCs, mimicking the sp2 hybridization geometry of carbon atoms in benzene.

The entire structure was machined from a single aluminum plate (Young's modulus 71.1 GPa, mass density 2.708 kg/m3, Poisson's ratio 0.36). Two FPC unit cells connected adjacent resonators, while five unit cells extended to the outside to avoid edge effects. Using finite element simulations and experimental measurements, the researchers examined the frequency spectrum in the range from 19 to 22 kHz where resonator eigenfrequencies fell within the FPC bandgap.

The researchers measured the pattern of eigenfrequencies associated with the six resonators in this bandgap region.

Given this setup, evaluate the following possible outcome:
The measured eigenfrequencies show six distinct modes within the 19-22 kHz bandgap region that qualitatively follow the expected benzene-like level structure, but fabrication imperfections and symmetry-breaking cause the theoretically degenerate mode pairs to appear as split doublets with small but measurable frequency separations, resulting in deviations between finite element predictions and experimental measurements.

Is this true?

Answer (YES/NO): NO